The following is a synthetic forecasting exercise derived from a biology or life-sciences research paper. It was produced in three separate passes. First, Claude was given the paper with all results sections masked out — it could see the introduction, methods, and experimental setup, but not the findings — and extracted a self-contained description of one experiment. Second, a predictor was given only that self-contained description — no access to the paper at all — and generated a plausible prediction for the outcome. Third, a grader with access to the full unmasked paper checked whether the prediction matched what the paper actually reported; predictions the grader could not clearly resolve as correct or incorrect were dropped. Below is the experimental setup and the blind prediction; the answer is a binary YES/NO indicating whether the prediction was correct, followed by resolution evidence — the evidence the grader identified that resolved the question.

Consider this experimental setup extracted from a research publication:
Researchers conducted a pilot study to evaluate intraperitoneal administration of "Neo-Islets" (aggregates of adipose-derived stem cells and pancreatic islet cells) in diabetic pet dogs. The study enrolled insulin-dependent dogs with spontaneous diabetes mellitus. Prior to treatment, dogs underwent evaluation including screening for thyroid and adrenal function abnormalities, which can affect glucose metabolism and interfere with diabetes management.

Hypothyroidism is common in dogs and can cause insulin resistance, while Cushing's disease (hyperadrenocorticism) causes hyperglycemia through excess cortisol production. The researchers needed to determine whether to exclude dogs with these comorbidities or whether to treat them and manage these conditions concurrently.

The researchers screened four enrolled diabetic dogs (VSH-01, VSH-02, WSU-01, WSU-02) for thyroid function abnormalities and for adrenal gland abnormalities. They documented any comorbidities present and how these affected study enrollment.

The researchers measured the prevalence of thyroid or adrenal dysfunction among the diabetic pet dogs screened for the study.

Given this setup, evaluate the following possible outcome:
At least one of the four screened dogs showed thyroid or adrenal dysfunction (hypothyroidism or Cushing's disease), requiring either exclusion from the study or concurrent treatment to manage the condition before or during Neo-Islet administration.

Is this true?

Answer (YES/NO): YES